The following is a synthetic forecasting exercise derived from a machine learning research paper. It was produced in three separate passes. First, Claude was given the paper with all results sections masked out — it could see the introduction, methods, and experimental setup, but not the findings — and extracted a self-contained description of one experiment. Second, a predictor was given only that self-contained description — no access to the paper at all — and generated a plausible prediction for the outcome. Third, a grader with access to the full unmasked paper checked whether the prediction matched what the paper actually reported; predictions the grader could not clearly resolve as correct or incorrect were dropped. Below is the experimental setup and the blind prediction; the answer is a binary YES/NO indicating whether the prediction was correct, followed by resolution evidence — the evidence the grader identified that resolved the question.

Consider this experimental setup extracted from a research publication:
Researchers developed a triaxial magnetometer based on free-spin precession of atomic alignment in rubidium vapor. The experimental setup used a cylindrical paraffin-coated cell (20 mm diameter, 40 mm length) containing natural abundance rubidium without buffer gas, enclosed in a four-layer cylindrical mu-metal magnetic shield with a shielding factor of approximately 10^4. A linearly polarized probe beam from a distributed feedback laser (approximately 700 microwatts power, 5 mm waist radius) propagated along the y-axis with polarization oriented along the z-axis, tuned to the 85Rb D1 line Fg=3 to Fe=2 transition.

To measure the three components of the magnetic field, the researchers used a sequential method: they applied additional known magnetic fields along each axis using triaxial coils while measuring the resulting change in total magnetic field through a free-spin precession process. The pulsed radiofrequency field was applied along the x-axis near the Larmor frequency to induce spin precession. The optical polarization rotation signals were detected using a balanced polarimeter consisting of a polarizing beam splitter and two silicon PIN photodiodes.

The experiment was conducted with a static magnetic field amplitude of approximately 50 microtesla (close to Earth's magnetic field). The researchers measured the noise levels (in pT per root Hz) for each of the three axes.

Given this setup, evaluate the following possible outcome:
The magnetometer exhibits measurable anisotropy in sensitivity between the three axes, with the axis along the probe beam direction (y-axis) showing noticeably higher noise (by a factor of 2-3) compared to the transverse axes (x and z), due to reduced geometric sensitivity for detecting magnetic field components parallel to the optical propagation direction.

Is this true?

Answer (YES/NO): NO